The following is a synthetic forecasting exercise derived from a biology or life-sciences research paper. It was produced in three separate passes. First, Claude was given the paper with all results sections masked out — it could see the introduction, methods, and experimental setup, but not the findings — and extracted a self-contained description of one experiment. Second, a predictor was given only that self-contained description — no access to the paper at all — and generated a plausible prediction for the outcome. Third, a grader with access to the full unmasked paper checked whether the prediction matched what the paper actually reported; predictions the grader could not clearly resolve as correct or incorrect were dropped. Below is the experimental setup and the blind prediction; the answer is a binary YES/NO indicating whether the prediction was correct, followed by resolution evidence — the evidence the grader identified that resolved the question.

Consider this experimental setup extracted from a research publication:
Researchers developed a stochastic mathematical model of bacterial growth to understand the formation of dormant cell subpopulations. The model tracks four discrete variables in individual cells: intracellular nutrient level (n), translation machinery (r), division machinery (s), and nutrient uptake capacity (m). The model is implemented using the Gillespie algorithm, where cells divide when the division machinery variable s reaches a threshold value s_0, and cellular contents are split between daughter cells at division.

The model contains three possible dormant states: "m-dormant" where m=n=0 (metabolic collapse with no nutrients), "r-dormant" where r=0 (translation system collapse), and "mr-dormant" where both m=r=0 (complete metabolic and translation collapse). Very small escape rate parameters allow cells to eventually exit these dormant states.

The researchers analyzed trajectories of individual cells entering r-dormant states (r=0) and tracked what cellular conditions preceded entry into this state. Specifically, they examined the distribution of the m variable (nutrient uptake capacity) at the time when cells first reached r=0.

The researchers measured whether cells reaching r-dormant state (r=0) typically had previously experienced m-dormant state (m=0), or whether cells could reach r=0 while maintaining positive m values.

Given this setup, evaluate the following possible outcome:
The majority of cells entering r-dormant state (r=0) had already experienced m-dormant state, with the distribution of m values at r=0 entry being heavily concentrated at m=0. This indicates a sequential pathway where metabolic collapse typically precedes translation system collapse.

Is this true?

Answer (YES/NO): NO